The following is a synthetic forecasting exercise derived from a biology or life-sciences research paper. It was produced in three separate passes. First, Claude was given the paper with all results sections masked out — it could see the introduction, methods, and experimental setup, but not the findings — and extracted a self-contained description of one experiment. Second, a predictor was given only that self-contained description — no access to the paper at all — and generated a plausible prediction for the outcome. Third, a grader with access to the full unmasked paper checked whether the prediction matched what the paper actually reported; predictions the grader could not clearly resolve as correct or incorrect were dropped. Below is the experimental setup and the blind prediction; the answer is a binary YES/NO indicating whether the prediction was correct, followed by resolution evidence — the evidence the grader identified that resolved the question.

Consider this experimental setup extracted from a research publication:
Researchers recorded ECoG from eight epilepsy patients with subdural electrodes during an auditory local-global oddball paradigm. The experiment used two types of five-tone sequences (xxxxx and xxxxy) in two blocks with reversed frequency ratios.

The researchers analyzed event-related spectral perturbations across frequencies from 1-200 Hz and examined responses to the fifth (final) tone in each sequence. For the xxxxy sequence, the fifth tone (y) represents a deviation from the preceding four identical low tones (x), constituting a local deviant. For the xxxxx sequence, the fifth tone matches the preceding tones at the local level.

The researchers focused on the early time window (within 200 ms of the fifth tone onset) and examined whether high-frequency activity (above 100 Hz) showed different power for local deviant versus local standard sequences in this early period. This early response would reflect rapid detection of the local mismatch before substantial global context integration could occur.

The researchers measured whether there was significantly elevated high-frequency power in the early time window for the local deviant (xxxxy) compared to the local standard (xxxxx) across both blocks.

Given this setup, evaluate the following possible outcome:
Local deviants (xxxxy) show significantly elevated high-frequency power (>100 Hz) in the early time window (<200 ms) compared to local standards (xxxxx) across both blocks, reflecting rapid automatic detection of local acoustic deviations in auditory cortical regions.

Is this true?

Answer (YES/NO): YES